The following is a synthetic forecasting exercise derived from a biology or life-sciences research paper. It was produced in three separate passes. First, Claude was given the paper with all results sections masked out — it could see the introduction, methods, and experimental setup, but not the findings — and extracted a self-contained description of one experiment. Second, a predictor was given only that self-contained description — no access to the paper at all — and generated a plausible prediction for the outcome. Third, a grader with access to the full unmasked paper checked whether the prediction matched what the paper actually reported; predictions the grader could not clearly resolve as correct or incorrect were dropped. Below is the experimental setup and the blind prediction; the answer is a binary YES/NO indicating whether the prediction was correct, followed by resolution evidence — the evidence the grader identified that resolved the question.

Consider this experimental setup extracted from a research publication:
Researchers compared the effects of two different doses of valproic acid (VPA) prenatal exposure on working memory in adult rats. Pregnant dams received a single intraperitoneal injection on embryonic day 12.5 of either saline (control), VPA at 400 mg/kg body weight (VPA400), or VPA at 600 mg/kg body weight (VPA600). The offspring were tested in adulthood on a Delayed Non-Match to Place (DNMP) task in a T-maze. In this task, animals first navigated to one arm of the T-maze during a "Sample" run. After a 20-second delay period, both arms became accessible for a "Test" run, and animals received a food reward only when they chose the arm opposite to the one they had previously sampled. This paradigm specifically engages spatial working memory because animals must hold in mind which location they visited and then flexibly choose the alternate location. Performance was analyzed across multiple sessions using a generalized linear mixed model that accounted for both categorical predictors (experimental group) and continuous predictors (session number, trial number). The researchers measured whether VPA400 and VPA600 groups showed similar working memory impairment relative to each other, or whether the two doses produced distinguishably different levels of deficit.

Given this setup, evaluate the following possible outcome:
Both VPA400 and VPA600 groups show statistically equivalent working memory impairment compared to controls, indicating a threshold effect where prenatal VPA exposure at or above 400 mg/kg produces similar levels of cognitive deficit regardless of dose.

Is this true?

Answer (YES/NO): YES